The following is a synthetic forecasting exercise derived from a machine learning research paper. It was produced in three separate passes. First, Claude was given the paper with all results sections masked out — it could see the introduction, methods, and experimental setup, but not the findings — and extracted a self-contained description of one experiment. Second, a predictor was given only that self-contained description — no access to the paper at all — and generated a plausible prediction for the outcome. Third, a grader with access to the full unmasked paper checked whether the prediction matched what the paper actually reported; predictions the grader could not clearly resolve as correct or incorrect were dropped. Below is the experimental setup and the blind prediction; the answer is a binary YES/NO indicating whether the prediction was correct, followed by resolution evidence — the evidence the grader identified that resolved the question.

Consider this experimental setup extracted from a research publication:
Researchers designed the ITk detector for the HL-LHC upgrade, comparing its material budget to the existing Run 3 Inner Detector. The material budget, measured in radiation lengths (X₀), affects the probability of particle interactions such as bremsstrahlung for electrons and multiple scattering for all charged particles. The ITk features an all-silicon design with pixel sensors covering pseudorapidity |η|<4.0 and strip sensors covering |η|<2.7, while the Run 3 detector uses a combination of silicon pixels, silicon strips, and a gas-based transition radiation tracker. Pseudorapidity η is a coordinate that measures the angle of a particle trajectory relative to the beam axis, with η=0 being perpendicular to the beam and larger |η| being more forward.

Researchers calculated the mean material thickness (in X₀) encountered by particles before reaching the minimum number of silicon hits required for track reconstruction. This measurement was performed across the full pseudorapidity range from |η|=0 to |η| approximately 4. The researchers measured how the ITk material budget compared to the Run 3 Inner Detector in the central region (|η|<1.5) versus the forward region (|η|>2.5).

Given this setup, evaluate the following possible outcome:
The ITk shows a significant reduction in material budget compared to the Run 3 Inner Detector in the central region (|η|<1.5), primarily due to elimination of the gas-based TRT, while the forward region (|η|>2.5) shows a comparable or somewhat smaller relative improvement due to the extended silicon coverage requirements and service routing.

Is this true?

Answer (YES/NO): NO